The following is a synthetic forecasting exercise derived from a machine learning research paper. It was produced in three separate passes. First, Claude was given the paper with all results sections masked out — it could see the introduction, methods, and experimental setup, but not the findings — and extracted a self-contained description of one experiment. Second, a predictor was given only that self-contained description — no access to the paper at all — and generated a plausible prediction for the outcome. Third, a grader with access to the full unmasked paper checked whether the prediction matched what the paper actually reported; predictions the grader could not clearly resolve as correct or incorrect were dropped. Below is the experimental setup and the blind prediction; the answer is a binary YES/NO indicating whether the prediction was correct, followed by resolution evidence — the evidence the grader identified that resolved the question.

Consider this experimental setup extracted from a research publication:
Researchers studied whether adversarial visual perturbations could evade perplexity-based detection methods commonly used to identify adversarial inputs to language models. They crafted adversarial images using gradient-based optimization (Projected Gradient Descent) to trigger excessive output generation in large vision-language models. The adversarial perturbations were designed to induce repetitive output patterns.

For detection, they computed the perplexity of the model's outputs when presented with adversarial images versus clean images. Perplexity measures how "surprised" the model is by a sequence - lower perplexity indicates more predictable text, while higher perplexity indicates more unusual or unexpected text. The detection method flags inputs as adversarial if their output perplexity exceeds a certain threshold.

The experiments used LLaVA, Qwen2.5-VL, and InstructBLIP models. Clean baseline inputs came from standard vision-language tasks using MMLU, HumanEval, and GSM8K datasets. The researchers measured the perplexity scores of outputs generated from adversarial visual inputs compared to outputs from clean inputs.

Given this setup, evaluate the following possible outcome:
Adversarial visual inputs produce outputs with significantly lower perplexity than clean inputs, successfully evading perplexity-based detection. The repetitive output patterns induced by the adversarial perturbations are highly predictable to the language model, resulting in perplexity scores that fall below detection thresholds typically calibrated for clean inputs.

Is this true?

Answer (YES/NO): YES